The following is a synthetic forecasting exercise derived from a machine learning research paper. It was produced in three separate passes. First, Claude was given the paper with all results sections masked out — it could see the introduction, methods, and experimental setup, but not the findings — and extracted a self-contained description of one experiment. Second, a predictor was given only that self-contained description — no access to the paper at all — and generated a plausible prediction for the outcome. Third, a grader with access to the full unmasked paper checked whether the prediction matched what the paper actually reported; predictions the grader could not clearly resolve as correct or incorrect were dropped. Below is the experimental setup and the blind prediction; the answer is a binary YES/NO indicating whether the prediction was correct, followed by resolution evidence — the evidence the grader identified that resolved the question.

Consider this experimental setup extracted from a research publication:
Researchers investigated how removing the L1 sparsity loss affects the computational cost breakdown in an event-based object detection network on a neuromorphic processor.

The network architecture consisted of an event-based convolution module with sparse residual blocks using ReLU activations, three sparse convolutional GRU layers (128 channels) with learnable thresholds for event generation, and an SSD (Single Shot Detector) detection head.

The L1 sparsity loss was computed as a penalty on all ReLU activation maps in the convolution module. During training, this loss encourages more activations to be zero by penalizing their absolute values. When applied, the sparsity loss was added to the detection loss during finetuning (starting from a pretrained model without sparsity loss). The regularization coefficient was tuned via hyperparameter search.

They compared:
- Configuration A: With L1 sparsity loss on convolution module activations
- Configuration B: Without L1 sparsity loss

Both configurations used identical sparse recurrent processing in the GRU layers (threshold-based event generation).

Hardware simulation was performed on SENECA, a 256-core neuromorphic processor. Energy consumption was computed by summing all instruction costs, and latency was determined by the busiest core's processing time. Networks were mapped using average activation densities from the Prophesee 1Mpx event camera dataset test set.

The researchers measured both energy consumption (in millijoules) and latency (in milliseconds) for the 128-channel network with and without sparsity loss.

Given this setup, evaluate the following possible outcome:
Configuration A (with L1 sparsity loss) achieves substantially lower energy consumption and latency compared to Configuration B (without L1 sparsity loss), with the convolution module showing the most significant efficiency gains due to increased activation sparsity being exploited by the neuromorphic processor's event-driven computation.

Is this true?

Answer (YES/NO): NO